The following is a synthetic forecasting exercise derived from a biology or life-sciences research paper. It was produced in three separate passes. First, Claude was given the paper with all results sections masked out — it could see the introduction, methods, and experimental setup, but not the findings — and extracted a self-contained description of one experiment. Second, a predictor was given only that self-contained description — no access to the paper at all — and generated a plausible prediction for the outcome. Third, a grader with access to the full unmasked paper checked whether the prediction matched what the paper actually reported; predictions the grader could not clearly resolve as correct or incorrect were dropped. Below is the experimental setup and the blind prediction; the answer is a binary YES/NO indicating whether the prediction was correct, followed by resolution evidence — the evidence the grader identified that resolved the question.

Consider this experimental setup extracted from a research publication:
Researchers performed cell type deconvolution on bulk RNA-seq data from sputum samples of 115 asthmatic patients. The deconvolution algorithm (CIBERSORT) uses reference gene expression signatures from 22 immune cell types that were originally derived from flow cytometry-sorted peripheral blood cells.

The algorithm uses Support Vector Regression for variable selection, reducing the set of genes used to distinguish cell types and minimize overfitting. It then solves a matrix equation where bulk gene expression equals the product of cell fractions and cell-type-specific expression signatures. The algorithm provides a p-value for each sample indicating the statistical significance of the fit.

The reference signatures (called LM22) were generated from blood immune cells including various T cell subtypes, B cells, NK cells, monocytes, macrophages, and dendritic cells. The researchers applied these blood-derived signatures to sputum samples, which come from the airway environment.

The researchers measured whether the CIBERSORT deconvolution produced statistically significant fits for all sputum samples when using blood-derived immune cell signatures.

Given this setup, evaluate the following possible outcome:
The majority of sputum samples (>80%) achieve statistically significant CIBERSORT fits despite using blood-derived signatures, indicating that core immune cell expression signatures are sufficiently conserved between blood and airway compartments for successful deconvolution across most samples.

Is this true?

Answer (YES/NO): YES